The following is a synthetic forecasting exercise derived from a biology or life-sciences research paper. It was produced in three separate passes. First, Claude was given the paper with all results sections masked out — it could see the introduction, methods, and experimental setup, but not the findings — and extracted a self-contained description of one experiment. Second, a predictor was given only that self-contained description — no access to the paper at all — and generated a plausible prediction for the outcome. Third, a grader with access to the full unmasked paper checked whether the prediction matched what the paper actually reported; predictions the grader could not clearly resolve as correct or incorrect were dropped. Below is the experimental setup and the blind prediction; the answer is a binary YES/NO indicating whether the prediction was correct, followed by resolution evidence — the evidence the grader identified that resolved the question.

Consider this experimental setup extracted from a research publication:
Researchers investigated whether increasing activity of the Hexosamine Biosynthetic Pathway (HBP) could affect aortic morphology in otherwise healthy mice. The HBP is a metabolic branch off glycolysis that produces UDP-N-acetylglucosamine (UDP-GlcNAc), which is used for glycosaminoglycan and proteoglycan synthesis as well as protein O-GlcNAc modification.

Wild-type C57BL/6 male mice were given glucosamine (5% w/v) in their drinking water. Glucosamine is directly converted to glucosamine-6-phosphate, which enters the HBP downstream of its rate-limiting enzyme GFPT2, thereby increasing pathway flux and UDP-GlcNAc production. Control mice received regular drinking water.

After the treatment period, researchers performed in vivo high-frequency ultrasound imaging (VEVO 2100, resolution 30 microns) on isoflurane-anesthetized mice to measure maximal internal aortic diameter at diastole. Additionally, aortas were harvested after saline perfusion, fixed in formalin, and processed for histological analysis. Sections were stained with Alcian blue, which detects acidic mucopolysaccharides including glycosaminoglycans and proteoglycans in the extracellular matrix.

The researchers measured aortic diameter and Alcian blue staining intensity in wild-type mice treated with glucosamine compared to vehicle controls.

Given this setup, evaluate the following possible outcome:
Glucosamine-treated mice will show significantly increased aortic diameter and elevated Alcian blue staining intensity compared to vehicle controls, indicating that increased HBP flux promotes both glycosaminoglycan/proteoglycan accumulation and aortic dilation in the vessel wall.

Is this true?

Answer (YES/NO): YES